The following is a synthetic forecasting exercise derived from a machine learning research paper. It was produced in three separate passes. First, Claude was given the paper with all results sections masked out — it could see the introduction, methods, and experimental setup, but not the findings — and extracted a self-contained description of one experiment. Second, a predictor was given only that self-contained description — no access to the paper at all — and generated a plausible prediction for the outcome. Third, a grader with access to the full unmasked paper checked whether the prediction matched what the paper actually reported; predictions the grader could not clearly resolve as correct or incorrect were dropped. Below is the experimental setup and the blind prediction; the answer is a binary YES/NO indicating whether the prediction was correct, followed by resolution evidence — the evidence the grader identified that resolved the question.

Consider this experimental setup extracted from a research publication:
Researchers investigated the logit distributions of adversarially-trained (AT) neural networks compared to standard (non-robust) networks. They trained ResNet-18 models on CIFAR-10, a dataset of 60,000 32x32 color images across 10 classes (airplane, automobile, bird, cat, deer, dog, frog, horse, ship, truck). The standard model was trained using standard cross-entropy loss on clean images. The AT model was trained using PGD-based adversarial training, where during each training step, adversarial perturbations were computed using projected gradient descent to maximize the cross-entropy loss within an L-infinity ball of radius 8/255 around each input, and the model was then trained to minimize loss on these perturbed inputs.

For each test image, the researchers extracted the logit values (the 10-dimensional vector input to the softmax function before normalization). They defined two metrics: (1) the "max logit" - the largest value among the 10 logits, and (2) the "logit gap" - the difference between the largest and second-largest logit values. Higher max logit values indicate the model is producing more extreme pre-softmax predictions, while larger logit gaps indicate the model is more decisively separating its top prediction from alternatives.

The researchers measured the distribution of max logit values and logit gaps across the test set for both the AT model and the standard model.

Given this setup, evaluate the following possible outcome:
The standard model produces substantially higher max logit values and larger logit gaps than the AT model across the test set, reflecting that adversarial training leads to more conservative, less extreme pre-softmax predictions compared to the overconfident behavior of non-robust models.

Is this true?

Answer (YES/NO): YES